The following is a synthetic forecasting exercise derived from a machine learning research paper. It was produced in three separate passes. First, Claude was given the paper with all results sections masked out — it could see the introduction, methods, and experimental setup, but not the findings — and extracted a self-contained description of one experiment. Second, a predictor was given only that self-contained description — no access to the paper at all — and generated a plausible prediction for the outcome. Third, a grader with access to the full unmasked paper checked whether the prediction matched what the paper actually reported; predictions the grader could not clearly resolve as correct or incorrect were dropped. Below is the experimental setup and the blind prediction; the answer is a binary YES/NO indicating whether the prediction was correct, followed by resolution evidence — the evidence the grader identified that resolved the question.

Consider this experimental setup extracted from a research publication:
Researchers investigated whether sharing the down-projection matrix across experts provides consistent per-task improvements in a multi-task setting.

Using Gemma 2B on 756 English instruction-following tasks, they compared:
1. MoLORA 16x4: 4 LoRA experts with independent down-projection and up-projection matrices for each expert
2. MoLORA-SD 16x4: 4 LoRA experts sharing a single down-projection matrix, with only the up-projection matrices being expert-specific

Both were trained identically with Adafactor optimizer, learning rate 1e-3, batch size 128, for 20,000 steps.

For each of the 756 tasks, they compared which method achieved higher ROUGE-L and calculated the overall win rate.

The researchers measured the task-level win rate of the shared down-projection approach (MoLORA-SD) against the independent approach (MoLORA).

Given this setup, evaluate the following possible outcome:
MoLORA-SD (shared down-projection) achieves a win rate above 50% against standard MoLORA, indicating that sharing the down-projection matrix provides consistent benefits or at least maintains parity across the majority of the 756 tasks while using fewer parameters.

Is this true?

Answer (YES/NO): YES